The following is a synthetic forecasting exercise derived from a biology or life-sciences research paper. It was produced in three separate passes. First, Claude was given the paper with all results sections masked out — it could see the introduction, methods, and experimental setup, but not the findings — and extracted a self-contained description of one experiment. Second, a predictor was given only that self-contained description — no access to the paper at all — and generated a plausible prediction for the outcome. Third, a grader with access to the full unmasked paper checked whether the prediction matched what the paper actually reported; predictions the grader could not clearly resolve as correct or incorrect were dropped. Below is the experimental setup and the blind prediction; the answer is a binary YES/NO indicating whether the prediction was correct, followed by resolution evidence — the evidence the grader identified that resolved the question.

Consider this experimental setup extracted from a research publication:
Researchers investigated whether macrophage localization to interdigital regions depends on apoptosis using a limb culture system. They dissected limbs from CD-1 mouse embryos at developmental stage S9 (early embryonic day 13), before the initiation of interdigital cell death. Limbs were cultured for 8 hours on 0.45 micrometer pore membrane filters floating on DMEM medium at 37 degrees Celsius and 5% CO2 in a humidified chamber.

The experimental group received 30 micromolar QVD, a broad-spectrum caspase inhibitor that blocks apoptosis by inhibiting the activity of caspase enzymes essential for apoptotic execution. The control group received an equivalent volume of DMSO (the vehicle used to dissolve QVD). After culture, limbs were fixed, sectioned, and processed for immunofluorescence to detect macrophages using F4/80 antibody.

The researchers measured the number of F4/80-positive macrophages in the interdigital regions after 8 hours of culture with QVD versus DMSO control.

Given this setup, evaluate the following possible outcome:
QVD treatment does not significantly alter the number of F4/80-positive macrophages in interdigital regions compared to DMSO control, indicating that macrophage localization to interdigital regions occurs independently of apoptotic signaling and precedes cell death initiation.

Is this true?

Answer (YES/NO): YES